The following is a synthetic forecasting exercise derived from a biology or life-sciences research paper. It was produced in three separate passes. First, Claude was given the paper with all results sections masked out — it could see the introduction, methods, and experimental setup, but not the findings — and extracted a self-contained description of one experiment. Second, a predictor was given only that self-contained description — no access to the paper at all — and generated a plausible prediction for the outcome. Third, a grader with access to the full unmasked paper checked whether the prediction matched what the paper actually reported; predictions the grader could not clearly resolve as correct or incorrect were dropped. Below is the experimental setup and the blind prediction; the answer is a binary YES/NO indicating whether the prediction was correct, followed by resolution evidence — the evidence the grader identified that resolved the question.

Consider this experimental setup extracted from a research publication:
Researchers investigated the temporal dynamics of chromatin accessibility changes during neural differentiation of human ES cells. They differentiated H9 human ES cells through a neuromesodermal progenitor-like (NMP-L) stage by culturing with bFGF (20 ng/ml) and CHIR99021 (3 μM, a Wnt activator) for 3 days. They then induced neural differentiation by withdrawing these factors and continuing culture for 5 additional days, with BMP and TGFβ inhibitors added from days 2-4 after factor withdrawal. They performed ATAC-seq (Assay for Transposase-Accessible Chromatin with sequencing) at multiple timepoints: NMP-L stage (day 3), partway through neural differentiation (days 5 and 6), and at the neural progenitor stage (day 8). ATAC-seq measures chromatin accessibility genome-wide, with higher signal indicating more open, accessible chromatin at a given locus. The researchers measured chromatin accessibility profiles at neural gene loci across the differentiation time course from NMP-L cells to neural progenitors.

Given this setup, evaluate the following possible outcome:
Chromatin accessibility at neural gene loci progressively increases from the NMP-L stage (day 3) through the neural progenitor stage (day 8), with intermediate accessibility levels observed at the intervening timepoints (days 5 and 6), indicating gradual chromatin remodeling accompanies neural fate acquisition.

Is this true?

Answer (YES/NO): NO